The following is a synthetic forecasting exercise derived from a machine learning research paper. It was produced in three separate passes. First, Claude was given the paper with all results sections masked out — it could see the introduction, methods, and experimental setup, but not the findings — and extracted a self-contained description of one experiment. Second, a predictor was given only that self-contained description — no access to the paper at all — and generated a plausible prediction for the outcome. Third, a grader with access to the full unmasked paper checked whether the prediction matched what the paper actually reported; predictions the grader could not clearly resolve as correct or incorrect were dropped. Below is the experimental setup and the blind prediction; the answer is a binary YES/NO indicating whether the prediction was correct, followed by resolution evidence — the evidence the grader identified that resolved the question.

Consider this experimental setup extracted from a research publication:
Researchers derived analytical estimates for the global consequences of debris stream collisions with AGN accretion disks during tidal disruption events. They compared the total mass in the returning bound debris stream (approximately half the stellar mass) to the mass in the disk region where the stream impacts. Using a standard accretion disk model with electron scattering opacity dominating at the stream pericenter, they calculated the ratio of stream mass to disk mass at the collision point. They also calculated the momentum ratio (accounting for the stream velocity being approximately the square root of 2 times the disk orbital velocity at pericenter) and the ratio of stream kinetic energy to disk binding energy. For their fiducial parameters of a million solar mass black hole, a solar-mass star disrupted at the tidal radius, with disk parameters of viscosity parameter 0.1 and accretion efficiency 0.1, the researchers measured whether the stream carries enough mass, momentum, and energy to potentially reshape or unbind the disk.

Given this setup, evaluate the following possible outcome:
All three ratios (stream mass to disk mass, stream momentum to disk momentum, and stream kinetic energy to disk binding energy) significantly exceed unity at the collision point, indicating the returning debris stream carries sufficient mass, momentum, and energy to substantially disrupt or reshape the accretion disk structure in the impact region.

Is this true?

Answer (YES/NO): YES